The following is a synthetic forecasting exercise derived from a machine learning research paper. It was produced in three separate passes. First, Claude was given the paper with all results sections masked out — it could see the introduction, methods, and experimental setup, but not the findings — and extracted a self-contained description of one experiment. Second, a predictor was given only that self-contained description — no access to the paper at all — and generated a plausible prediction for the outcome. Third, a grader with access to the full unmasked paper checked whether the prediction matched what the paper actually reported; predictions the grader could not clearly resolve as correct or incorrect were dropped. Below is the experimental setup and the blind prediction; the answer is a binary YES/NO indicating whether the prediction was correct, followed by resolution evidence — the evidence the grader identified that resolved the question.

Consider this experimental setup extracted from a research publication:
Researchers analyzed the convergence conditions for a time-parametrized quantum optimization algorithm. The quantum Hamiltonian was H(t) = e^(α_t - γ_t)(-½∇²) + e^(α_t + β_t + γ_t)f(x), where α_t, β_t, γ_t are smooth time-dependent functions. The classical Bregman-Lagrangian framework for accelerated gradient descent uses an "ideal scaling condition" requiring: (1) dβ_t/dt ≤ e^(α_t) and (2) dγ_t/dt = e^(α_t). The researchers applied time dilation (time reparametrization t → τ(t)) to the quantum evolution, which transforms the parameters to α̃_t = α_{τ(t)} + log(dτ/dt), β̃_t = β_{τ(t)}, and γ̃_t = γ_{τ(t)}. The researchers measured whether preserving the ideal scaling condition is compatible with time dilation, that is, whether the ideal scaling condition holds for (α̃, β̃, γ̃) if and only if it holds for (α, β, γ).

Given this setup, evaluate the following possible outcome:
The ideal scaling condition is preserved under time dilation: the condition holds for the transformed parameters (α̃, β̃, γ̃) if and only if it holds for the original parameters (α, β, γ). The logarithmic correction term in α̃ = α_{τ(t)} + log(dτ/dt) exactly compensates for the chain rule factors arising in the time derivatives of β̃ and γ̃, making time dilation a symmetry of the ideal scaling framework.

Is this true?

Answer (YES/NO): YES